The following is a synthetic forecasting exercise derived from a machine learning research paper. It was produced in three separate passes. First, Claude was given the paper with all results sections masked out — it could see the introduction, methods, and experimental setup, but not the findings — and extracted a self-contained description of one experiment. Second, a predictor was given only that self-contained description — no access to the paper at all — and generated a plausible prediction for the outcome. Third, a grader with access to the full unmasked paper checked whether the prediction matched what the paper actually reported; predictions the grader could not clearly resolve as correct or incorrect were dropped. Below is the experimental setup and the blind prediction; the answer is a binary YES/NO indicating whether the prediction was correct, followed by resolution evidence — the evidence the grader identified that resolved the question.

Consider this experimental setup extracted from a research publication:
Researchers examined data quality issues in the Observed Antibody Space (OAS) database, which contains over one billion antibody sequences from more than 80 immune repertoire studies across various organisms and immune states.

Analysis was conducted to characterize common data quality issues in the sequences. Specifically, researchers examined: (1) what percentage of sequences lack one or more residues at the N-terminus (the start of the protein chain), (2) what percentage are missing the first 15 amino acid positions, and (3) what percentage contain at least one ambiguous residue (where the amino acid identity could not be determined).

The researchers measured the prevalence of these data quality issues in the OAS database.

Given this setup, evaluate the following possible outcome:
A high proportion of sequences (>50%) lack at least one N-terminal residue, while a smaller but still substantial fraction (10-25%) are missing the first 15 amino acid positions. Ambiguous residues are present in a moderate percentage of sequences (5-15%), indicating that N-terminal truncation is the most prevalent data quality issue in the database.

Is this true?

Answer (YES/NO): NO